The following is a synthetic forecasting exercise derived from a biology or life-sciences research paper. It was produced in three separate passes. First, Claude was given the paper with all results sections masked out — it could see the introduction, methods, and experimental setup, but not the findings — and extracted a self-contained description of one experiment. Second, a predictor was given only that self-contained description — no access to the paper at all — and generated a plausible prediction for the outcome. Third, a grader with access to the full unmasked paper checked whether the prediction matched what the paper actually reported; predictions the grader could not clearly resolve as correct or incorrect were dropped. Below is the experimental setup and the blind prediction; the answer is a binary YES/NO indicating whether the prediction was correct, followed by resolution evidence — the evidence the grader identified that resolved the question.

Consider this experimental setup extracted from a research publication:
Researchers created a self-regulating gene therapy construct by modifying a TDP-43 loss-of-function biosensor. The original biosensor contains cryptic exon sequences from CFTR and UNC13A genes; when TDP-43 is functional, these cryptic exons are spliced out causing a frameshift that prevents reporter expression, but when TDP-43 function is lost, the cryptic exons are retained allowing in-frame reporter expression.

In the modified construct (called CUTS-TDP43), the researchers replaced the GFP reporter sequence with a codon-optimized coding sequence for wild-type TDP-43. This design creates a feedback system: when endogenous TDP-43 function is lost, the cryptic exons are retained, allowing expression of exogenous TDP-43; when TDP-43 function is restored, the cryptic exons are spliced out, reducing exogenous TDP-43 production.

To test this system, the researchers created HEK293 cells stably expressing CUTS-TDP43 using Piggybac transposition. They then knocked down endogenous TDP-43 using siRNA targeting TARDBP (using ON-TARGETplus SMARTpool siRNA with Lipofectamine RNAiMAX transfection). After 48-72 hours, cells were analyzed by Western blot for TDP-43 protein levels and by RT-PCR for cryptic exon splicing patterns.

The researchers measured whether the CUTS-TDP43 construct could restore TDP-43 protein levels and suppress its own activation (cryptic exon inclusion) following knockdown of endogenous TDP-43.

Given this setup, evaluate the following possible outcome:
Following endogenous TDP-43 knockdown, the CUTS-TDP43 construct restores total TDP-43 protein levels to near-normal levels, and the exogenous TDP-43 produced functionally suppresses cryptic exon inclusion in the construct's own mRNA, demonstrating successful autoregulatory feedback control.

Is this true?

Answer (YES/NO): YES